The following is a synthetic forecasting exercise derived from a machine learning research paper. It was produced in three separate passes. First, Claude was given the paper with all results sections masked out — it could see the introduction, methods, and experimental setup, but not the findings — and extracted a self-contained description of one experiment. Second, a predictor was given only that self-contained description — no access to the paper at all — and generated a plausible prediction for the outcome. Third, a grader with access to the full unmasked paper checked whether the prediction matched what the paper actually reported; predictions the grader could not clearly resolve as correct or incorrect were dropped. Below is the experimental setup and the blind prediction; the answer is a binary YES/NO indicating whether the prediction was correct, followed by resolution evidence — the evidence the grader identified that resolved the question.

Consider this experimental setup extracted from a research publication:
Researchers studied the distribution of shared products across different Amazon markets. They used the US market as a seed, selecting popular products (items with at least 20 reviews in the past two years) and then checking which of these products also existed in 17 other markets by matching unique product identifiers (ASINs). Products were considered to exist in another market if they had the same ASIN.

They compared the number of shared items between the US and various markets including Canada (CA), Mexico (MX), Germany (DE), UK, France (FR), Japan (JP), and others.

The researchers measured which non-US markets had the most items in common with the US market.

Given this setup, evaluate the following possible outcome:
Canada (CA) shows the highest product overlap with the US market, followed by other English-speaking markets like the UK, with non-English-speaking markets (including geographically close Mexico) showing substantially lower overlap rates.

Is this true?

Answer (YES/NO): NO